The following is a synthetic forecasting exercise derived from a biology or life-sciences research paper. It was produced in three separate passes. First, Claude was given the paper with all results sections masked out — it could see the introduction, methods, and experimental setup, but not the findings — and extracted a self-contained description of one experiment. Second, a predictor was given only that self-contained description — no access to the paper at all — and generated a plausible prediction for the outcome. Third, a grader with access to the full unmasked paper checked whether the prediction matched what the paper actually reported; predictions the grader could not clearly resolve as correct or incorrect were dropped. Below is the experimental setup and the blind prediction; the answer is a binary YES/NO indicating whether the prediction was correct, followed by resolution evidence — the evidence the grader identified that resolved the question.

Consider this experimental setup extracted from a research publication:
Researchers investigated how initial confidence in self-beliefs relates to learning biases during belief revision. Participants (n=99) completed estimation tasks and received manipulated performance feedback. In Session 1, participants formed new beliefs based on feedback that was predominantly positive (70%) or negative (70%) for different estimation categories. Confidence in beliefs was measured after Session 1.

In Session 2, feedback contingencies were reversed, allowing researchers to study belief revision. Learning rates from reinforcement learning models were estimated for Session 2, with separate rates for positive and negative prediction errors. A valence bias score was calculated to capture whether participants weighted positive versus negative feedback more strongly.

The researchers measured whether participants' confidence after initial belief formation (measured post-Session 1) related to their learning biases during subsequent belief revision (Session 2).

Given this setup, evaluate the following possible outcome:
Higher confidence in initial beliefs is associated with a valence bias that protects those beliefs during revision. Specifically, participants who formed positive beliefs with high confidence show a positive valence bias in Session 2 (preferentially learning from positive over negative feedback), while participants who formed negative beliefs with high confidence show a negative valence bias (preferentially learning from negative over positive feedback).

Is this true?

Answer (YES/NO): NO